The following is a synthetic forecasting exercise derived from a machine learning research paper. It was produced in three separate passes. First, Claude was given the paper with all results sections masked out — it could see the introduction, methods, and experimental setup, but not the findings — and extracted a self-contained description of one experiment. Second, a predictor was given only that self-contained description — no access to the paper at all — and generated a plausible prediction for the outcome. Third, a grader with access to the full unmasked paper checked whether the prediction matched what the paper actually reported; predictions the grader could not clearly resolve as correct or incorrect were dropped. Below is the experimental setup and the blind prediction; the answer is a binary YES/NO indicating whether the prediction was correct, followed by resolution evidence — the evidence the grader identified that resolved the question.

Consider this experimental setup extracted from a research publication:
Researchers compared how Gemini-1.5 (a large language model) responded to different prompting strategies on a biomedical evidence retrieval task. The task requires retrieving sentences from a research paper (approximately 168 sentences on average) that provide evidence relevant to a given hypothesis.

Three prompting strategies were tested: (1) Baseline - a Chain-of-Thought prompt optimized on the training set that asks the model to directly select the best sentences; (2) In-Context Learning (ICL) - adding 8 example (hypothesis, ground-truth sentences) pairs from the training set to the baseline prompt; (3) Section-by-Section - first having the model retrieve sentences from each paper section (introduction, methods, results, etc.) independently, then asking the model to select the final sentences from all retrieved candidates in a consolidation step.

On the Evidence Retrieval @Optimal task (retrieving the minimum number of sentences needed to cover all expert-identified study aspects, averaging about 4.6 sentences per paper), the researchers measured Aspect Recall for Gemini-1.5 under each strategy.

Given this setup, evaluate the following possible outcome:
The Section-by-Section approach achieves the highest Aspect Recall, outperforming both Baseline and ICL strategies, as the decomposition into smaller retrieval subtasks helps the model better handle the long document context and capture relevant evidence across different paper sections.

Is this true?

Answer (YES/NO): YES